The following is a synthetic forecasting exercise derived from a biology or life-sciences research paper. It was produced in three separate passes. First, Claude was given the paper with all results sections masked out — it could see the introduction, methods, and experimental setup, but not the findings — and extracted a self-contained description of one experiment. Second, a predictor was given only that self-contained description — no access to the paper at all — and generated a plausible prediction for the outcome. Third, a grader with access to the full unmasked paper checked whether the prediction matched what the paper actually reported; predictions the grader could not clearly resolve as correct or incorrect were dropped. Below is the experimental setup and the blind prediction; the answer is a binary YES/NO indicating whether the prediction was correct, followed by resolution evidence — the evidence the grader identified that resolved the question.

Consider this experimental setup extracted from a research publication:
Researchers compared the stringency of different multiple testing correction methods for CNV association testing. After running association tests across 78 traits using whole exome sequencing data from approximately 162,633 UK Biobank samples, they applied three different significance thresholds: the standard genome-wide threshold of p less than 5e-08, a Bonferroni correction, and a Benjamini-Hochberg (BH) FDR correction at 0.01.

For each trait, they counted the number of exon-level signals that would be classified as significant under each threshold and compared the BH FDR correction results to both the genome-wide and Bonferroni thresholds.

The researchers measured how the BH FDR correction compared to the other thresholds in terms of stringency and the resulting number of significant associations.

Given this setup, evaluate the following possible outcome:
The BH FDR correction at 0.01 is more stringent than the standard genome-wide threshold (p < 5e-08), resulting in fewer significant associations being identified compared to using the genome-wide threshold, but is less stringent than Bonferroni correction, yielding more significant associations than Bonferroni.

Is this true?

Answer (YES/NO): NO